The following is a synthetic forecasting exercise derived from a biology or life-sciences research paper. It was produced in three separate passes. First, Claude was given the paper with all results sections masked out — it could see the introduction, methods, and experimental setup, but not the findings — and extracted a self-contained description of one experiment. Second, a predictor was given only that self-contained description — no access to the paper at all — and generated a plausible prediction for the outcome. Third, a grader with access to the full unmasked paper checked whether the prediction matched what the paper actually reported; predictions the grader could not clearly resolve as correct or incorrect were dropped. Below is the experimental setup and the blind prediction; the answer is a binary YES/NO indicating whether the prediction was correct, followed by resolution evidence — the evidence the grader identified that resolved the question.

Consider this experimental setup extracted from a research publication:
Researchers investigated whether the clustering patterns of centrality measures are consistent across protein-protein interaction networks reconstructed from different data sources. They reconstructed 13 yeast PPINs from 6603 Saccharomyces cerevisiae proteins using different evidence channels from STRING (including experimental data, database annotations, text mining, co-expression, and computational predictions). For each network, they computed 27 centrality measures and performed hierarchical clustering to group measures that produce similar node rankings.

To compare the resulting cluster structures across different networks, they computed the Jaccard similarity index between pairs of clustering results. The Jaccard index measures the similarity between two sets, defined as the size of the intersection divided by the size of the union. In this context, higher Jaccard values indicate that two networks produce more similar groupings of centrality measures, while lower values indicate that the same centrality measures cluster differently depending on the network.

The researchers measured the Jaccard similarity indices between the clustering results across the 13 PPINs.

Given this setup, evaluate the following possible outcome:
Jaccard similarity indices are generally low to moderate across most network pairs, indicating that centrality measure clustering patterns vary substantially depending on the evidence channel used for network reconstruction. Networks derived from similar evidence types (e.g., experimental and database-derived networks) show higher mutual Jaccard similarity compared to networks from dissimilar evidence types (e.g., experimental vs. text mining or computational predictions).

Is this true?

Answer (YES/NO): NO